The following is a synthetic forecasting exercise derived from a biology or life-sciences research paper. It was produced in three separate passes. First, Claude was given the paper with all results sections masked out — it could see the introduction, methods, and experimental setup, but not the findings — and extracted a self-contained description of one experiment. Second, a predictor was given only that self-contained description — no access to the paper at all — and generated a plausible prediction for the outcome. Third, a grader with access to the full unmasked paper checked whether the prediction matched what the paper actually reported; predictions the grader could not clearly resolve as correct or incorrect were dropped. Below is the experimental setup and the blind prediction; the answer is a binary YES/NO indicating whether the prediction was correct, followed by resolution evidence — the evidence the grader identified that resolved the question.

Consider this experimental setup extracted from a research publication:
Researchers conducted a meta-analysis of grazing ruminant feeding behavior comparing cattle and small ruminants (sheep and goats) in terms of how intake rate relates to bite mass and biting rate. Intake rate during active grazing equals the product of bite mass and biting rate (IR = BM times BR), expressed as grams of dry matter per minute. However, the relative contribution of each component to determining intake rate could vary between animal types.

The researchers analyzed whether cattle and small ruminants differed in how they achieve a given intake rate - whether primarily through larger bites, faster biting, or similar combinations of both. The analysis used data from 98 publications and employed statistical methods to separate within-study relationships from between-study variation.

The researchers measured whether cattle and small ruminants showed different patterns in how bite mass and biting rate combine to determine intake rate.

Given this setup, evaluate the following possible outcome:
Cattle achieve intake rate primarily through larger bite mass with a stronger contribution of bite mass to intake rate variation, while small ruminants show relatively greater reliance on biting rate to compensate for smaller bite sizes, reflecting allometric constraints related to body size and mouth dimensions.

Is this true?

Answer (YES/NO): NO